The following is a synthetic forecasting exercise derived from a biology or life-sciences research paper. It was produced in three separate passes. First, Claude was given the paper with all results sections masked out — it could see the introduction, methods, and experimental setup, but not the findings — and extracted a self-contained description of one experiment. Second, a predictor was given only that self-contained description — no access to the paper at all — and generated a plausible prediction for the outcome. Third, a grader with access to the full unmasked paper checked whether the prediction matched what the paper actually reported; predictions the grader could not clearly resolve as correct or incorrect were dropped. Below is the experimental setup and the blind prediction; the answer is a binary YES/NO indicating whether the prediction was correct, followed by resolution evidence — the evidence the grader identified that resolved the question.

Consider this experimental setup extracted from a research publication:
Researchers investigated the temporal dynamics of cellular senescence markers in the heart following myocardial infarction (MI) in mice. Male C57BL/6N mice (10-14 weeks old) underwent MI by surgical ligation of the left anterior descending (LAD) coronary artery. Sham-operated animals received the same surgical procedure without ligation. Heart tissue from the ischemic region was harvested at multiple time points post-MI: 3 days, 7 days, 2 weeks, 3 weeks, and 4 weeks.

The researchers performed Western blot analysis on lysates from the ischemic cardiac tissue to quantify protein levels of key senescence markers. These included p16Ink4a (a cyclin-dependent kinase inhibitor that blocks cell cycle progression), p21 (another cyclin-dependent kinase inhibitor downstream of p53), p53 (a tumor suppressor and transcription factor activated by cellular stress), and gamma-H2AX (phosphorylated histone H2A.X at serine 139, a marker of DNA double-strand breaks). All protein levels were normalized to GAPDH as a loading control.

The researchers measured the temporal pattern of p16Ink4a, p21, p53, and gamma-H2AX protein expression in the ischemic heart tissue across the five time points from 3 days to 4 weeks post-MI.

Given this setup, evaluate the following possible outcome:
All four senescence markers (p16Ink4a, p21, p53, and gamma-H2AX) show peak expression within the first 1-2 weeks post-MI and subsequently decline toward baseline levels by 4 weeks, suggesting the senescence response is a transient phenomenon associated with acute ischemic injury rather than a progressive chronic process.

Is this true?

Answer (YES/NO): YES